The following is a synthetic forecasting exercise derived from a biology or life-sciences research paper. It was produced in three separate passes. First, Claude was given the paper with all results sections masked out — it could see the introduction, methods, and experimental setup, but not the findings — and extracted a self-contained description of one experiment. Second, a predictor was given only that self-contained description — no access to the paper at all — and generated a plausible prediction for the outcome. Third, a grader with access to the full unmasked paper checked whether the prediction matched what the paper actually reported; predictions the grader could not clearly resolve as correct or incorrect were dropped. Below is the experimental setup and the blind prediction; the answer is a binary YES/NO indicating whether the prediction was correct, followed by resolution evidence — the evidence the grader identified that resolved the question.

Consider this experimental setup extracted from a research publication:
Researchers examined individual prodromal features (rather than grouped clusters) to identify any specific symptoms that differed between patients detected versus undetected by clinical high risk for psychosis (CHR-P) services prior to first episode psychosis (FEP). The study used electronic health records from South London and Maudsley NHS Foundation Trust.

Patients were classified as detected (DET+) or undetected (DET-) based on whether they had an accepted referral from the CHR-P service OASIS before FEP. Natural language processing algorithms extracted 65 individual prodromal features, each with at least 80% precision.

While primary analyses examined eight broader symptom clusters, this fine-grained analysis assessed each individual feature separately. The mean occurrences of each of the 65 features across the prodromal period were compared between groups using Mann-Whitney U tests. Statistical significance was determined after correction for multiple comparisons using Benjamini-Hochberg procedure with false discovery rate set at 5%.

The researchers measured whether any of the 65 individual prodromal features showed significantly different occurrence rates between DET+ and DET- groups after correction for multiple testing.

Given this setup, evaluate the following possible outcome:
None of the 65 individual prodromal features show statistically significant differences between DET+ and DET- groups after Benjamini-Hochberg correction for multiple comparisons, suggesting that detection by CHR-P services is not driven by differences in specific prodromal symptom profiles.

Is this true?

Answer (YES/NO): NO